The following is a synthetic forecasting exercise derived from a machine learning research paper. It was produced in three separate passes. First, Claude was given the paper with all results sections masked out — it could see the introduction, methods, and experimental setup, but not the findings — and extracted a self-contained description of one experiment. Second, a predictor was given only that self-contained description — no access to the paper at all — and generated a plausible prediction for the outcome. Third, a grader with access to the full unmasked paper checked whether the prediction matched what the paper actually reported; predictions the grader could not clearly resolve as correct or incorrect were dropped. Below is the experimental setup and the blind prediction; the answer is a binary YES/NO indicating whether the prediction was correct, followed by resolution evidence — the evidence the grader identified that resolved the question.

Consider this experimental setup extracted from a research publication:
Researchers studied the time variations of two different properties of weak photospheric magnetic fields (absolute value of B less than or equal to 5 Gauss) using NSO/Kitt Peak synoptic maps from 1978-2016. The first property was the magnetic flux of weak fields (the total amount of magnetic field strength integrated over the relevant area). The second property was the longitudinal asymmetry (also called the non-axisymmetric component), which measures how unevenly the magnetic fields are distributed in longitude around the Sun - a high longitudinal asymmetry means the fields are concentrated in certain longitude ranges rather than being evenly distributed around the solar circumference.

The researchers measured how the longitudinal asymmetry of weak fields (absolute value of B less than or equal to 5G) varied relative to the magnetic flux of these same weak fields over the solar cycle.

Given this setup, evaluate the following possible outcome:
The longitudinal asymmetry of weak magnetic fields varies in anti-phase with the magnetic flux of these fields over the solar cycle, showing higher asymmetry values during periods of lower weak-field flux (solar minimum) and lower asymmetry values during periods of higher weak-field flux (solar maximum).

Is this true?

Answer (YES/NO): NO